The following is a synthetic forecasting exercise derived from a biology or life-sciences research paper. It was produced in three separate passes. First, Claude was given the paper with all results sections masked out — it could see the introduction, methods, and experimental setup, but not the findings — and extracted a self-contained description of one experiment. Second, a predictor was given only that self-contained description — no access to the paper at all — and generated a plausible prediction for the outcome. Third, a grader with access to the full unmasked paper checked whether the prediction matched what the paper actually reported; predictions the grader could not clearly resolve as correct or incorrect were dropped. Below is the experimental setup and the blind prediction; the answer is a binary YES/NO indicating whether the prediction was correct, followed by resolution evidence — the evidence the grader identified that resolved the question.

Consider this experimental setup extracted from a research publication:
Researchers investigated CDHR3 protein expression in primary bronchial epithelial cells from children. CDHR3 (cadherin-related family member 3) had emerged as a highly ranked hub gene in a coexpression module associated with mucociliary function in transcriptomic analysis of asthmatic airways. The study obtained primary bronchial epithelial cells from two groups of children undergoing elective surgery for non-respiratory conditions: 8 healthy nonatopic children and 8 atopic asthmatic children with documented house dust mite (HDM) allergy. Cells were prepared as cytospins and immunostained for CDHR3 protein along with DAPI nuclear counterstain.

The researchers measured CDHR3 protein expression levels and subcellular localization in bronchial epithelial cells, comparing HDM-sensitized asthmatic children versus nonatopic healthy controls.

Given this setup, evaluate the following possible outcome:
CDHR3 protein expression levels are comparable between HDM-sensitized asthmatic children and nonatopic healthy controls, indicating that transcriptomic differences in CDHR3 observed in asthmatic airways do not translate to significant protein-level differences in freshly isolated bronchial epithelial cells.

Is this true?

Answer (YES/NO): NO